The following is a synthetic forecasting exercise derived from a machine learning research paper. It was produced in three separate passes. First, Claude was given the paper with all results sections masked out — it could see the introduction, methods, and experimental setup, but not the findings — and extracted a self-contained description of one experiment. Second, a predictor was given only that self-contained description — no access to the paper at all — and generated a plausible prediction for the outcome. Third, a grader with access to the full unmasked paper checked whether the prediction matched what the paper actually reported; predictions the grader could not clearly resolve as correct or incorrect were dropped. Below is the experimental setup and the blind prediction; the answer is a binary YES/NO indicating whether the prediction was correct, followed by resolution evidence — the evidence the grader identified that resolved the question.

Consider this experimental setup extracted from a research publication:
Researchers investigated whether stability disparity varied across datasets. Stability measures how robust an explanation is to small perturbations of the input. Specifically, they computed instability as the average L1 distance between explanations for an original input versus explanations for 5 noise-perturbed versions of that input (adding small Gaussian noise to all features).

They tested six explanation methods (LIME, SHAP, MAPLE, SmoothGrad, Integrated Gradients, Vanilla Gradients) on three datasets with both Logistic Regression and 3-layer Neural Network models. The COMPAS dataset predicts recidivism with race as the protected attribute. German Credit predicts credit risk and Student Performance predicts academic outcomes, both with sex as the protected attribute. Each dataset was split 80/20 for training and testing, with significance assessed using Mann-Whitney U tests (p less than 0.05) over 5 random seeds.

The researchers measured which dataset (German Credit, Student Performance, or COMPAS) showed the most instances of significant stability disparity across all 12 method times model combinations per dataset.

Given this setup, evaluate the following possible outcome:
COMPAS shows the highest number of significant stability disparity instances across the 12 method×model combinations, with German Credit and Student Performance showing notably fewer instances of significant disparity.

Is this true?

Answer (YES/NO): YES